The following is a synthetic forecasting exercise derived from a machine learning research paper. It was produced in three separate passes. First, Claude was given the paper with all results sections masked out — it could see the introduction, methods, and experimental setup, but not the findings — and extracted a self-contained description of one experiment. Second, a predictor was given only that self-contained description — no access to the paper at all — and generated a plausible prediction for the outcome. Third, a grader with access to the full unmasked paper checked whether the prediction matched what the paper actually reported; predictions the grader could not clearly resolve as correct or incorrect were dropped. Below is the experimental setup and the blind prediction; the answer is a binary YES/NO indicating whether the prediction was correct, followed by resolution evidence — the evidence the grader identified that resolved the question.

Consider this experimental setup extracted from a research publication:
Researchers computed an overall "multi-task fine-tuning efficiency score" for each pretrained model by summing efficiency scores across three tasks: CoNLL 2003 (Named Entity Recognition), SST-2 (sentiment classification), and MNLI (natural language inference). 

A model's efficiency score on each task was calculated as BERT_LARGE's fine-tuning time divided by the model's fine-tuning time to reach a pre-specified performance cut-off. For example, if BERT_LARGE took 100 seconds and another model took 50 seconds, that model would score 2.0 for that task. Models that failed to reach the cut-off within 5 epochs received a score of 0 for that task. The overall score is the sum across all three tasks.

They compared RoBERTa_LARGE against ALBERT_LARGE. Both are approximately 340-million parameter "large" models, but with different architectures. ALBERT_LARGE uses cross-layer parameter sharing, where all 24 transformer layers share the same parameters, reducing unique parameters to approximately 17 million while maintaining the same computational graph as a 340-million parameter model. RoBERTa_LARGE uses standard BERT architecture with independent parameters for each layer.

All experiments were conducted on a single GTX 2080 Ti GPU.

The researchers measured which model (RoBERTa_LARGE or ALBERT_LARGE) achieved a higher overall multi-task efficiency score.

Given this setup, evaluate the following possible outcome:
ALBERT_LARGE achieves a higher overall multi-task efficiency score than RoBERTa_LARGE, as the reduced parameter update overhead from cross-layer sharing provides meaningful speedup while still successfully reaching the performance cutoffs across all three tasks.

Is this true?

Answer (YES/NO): NO